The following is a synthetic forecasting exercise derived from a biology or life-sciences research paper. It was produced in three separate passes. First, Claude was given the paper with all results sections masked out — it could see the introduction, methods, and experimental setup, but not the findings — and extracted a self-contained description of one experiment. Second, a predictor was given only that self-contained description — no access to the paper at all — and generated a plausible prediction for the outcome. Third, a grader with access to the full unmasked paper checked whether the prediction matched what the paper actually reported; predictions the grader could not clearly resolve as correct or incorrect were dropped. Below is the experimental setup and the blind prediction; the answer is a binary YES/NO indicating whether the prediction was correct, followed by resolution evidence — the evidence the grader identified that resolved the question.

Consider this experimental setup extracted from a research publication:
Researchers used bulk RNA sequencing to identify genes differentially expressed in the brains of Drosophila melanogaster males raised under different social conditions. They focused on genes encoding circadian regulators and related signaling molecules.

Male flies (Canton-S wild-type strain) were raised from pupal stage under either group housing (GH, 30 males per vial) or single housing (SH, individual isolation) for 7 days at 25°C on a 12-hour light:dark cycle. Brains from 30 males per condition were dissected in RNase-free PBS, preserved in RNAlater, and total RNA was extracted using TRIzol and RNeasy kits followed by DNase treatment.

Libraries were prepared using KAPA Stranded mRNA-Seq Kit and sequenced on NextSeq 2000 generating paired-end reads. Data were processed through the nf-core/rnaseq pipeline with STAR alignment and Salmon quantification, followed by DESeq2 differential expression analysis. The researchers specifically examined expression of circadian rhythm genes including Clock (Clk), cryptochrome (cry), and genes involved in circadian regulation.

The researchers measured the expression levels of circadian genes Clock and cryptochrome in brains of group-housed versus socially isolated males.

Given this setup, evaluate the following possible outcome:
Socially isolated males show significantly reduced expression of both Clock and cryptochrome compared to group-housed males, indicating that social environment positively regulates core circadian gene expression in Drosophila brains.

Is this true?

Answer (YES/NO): NO